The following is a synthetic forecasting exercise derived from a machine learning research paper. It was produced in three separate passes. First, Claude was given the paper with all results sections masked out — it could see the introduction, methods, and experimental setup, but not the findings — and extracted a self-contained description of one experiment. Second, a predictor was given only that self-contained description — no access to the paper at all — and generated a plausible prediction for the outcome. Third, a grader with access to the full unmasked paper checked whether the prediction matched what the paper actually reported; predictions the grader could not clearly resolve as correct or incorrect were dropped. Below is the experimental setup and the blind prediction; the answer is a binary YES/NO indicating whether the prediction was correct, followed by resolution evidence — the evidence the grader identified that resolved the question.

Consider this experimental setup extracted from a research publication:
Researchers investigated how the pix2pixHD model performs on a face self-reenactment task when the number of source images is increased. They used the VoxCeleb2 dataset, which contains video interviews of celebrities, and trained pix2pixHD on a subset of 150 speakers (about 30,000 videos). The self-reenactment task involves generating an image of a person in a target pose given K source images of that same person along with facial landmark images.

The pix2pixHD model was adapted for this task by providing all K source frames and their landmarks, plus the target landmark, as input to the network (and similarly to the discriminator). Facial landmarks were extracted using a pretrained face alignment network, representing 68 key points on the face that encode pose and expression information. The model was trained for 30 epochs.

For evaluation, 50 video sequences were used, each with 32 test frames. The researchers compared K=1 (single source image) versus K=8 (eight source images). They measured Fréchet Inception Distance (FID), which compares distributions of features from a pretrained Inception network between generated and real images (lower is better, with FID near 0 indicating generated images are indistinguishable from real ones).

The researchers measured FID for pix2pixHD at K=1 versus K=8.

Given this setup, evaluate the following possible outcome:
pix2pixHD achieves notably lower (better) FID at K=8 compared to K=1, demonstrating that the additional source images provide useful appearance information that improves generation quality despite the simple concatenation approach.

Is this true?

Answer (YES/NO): NO